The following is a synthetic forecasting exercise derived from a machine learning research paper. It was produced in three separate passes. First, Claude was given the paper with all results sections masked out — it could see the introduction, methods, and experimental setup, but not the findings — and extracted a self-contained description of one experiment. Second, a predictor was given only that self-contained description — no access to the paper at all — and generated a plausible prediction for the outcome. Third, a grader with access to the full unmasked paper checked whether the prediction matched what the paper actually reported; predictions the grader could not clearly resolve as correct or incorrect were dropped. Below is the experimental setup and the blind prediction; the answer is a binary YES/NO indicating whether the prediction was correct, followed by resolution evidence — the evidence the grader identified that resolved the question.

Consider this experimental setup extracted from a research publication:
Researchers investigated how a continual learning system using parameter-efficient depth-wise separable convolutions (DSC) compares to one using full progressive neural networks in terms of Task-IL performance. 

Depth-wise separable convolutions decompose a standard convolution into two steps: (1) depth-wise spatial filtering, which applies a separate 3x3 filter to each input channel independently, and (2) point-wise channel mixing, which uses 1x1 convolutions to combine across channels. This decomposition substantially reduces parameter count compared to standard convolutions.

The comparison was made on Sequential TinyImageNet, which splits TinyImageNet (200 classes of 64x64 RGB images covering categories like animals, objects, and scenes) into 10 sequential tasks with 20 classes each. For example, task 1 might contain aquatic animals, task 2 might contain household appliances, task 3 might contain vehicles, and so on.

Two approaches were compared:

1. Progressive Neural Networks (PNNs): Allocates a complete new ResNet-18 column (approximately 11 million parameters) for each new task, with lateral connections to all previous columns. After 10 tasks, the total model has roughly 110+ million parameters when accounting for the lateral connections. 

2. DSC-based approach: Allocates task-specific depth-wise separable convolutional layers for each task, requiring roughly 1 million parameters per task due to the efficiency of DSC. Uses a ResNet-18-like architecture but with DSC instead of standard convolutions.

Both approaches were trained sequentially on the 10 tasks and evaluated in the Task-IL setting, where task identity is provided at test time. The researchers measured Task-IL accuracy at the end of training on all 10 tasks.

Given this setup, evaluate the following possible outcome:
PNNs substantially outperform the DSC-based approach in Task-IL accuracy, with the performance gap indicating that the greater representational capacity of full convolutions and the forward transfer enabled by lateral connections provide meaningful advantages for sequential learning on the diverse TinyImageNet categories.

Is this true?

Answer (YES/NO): NO